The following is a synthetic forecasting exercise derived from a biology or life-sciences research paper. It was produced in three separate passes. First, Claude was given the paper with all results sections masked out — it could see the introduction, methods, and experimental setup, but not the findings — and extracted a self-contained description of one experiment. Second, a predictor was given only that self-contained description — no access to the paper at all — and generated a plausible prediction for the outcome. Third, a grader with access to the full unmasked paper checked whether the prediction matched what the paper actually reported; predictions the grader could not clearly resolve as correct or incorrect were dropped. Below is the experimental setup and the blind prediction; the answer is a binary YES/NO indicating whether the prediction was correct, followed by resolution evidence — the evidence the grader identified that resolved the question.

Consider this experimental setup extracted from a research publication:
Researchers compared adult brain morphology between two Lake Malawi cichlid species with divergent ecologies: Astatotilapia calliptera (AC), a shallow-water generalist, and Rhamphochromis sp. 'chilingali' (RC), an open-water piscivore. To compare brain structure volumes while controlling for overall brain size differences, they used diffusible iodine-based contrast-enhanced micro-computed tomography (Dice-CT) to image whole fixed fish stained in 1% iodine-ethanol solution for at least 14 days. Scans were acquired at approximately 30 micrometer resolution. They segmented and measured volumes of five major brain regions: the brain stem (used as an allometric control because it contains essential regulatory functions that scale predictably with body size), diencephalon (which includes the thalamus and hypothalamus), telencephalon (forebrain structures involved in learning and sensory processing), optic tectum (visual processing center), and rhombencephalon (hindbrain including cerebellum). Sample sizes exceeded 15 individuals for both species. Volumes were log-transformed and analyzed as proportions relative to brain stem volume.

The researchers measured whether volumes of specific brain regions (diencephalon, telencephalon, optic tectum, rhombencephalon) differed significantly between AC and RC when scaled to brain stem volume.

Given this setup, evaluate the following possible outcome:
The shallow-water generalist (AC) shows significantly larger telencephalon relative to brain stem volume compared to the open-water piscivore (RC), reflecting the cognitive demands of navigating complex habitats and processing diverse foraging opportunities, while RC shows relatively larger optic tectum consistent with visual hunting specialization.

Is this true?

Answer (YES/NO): NO